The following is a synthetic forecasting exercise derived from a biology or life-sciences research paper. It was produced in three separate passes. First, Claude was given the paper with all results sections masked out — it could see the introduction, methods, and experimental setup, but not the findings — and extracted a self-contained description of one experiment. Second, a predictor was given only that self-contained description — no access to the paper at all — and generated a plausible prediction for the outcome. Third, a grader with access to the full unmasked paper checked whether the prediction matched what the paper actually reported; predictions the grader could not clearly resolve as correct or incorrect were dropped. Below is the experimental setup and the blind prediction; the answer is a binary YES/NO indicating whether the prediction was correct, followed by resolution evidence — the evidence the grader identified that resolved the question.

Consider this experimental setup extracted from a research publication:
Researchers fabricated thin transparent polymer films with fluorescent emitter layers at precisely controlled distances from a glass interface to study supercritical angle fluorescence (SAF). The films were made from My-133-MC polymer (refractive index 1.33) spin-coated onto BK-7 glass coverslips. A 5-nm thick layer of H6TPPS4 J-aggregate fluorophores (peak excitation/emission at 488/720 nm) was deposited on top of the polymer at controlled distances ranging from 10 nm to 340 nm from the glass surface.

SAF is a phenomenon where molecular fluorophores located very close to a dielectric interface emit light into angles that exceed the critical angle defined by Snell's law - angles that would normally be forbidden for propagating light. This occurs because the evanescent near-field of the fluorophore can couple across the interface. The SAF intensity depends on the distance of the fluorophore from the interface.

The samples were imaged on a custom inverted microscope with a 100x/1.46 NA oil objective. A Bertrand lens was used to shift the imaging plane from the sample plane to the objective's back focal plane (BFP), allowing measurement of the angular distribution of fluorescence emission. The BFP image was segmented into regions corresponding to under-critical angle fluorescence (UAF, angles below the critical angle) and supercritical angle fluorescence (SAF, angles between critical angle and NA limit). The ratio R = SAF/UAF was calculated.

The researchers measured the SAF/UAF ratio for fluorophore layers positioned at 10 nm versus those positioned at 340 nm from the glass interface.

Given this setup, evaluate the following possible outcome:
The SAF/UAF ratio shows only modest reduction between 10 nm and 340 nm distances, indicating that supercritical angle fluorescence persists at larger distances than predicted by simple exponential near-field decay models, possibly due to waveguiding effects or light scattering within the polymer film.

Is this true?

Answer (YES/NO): NO